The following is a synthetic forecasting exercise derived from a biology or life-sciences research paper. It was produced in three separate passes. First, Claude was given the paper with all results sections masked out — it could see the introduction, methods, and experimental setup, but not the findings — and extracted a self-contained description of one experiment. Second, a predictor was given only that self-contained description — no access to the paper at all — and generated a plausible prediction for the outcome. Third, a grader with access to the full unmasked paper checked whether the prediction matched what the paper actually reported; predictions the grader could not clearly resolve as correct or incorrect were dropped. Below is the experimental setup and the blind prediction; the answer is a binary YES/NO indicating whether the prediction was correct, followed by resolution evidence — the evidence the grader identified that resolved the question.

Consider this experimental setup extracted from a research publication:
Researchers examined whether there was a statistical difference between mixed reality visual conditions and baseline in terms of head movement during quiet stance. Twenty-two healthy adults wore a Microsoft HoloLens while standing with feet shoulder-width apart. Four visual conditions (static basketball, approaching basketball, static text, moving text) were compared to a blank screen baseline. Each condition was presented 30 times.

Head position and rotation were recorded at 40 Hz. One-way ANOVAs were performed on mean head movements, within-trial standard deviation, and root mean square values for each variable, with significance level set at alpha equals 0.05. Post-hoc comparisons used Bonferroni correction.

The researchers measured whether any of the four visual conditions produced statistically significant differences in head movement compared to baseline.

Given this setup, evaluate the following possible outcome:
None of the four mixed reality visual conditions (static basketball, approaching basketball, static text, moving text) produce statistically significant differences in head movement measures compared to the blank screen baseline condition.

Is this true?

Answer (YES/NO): NO